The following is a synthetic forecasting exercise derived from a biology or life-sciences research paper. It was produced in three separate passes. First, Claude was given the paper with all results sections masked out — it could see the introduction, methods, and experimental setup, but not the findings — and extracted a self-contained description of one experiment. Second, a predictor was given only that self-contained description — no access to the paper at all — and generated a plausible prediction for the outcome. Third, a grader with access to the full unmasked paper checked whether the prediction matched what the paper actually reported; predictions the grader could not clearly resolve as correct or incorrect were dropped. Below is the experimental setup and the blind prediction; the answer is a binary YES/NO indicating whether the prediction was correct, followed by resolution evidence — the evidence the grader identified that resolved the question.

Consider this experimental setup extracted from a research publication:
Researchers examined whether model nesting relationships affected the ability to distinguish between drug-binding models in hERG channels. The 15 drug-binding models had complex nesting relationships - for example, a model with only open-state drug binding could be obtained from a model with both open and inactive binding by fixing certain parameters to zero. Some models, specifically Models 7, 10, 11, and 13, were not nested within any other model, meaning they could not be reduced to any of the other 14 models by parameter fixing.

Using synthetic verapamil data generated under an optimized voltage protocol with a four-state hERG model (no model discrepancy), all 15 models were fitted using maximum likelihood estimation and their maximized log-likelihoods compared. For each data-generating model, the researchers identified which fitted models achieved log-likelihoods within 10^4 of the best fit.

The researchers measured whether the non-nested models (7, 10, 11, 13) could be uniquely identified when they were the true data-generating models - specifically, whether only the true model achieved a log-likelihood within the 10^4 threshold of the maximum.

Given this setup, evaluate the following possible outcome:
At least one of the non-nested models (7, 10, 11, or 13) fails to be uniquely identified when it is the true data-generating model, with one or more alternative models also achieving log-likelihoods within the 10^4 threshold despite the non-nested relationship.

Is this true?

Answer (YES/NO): YES